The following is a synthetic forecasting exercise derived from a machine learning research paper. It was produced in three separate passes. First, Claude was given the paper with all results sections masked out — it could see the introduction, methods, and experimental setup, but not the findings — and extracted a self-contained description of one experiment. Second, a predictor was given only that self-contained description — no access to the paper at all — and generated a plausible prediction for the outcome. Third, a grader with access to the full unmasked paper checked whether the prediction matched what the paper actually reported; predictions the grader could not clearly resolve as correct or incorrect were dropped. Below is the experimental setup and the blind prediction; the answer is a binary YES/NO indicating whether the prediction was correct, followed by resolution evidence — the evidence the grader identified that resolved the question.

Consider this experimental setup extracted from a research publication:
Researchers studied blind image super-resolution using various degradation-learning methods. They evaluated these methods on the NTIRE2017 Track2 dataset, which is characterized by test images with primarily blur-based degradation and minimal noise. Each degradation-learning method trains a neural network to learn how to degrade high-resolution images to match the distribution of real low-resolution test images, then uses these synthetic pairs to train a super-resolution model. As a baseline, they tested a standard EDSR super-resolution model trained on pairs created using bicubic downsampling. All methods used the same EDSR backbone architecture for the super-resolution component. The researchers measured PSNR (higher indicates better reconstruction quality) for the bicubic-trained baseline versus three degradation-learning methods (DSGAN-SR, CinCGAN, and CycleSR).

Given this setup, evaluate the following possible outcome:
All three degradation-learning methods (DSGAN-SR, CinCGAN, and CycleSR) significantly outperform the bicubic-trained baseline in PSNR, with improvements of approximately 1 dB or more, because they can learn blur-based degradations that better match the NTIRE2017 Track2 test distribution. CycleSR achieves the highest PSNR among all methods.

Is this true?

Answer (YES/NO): NO